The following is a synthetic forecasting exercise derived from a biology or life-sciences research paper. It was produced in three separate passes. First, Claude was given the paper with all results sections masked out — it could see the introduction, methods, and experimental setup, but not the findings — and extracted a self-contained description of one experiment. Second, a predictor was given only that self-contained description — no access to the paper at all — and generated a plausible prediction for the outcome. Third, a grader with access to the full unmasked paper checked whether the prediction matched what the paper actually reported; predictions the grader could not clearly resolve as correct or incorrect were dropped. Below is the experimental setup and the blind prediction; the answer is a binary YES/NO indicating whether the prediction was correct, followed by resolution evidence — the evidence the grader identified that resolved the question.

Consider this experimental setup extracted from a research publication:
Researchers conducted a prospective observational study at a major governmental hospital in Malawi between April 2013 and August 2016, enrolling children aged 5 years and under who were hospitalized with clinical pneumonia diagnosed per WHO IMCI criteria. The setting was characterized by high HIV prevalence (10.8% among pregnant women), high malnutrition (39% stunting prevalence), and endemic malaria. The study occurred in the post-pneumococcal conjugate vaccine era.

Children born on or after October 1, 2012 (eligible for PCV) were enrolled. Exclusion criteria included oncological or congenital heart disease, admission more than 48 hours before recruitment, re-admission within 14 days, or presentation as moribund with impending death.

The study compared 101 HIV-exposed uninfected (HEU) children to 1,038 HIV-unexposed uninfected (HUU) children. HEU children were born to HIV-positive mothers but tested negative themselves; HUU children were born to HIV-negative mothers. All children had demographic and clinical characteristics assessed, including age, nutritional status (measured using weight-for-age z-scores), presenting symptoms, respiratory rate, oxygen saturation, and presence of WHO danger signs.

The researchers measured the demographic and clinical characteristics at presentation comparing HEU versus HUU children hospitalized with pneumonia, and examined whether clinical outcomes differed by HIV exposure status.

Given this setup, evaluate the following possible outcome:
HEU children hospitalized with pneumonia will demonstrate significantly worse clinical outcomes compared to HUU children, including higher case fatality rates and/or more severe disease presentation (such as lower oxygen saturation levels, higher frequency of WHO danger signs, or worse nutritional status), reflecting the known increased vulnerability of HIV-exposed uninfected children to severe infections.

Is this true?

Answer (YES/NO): NO